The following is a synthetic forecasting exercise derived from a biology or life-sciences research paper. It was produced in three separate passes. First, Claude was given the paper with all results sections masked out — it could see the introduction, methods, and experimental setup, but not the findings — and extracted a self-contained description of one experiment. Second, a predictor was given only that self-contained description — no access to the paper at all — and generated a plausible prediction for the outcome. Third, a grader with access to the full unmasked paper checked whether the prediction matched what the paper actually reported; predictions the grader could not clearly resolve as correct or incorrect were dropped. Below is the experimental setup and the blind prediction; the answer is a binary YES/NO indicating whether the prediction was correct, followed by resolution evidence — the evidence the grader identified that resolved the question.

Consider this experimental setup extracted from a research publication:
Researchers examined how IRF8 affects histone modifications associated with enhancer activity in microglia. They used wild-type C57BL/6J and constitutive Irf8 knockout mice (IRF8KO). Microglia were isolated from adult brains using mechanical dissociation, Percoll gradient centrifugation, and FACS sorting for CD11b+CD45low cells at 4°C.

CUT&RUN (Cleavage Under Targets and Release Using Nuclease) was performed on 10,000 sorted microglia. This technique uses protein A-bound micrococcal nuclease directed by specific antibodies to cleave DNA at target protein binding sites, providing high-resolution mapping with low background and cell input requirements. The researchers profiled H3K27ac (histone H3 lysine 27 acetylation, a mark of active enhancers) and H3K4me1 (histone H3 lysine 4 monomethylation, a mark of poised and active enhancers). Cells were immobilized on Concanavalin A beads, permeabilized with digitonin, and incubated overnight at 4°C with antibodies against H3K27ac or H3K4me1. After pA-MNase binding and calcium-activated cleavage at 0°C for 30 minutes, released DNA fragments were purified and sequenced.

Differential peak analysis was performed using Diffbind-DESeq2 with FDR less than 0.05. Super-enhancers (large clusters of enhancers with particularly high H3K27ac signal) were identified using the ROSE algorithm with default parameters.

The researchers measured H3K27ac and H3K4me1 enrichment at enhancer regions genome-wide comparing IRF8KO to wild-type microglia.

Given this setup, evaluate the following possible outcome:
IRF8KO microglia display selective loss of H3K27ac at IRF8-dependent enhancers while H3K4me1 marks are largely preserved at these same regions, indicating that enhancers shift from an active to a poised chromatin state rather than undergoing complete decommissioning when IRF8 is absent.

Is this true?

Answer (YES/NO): NO